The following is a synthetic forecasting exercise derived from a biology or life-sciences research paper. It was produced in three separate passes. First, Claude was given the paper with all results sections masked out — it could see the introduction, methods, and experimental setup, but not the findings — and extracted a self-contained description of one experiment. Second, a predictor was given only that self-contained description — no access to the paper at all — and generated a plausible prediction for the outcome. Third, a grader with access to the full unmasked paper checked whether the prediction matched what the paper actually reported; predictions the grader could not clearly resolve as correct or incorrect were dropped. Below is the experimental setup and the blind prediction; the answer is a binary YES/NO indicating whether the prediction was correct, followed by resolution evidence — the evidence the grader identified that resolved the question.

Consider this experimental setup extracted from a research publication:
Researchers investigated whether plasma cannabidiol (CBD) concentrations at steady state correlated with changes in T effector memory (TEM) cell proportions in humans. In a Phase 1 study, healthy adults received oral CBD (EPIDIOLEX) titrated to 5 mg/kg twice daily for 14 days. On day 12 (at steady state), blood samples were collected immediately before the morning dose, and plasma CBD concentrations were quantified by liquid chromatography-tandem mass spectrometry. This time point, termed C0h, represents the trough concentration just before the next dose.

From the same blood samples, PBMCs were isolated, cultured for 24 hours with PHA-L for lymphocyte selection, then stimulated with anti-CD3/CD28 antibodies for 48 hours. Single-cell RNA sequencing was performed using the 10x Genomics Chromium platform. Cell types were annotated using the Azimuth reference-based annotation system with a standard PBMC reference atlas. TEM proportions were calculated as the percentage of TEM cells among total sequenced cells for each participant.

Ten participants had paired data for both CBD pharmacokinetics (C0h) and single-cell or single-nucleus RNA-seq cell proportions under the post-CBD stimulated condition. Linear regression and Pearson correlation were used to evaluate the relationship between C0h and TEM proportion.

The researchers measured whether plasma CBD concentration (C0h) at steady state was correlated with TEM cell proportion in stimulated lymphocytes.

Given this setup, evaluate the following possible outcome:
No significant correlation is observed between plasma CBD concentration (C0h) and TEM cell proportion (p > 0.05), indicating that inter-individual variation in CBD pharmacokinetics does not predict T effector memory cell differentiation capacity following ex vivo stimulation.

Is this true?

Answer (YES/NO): NO